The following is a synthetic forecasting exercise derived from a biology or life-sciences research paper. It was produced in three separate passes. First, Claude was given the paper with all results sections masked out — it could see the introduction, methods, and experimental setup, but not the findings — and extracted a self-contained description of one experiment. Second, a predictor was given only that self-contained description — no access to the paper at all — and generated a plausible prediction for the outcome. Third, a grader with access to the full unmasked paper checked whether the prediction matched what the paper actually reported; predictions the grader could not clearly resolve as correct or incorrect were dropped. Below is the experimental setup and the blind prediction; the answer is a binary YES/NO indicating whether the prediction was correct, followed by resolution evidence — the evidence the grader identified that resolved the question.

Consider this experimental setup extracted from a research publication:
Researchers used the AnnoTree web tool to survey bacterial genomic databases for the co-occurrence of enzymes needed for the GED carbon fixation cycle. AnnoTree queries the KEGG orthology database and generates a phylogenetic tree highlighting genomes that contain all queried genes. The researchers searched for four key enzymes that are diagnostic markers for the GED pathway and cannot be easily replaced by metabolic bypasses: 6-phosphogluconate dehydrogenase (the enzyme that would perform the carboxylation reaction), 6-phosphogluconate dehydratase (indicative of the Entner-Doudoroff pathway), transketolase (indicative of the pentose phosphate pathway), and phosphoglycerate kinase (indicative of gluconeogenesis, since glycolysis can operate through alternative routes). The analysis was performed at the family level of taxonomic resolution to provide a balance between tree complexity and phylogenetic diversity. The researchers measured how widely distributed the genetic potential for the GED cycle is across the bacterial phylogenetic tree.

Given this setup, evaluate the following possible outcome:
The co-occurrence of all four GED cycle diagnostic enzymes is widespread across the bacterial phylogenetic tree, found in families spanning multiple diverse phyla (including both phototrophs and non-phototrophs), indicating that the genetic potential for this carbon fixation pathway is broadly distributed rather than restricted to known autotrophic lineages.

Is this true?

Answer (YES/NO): NO